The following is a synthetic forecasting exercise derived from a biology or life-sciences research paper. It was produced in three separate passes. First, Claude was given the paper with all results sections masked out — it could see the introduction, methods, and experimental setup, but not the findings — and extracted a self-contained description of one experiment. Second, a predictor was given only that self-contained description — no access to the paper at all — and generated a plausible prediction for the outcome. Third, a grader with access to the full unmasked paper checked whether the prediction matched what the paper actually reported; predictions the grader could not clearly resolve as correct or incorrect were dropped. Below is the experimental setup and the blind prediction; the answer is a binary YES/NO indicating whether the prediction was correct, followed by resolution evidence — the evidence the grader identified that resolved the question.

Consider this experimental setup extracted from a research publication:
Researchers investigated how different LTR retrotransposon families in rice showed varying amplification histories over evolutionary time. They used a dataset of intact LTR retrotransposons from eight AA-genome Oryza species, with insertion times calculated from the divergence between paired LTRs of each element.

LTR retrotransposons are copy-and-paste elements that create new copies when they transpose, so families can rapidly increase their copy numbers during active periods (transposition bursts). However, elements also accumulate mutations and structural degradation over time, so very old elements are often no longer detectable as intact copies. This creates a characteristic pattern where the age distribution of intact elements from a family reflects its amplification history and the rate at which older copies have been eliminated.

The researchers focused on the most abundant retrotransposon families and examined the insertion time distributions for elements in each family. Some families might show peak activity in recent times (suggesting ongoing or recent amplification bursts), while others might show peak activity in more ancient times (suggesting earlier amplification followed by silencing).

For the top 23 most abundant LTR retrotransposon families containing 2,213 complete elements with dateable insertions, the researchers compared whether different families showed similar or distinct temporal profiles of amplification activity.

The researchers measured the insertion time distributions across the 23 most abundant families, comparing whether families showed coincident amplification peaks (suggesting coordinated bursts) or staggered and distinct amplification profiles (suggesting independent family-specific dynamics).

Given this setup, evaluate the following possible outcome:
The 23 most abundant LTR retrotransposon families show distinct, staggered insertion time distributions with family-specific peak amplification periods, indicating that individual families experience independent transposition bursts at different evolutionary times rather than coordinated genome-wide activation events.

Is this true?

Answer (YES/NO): YES